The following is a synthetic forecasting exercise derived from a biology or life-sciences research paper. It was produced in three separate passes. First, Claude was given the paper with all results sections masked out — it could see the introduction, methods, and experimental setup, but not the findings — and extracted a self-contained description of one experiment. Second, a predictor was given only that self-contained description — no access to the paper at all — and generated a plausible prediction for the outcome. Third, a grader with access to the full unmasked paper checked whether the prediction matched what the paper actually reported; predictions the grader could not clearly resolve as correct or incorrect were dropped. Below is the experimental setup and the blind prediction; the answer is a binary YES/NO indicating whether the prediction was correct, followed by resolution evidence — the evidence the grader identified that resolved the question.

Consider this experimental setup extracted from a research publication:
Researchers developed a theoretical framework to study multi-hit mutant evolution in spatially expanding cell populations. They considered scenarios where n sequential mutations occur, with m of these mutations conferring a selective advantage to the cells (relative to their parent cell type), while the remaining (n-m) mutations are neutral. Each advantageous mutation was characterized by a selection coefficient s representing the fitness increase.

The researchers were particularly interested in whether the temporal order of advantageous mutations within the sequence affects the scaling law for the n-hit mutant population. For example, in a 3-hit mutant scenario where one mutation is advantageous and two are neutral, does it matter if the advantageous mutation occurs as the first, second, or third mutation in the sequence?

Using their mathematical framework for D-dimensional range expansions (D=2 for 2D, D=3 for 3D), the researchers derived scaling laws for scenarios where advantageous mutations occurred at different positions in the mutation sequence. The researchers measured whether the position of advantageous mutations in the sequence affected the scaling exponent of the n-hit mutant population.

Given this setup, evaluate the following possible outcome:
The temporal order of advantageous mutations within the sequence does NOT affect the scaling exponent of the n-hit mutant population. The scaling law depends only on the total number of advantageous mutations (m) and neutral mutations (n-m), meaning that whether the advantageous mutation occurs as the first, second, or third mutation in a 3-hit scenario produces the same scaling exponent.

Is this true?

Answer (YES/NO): YES